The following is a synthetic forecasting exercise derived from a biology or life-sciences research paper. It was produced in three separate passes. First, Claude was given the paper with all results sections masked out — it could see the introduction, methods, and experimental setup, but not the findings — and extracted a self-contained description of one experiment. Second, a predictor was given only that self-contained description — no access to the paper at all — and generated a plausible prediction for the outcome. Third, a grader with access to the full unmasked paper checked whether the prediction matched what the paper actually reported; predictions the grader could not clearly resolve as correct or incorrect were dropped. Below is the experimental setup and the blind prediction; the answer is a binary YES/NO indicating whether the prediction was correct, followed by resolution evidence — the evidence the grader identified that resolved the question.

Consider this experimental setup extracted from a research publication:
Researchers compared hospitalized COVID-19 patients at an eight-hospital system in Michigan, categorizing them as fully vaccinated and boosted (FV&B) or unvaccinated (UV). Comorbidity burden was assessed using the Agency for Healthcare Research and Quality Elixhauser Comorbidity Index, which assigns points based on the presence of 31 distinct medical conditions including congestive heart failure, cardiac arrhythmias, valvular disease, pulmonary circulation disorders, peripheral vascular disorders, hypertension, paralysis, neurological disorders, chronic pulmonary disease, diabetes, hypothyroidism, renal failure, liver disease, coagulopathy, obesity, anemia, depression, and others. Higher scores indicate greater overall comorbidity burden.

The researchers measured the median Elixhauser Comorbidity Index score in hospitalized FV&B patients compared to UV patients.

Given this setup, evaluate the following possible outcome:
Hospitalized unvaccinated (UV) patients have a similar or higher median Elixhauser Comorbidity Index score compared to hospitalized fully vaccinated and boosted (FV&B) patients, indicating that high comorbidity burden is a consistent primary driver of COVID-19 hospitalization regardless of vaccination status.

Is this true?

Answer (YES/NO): NO